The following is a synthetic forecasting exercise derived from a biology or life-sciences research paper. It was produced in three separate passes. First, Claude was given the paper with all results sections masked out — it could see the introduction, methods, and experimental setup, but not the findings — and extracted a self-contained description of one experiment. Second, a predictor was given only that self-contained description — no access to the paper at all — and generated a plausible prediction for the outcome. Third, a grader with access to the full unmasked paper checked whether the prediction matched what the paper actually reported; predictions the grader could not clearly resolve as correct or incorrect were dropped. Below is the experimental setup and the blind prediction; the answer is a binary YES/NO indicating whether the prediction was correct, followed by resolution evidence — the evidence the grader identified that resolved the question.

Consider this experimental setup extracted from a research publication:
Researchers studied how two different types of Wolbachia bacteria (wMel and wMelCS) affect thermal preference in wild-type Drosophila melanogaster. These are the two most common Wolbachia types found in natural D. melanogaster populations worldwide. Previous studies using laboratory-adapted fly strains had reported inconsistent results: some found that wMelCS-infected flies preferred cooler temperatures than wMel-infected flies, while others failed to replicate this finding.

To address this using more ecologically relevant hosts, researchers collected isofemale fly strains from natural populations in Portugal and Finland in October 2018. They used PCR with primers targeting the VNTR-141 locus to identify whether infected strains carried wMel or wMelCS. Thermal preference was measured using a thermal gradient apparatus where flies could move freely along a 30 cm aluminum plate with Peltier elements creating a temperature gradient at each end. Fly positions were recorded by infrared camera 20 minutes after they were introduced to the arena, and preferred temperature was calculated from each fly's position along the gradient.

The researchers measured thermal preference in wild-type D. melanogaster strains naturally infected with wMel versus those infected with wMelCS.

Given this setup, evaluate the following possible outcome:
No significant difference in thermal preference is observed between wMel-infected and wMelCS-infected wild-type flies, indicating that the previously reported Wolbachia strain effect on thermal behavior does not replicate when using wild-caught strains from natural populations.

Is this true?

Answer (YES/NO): NO